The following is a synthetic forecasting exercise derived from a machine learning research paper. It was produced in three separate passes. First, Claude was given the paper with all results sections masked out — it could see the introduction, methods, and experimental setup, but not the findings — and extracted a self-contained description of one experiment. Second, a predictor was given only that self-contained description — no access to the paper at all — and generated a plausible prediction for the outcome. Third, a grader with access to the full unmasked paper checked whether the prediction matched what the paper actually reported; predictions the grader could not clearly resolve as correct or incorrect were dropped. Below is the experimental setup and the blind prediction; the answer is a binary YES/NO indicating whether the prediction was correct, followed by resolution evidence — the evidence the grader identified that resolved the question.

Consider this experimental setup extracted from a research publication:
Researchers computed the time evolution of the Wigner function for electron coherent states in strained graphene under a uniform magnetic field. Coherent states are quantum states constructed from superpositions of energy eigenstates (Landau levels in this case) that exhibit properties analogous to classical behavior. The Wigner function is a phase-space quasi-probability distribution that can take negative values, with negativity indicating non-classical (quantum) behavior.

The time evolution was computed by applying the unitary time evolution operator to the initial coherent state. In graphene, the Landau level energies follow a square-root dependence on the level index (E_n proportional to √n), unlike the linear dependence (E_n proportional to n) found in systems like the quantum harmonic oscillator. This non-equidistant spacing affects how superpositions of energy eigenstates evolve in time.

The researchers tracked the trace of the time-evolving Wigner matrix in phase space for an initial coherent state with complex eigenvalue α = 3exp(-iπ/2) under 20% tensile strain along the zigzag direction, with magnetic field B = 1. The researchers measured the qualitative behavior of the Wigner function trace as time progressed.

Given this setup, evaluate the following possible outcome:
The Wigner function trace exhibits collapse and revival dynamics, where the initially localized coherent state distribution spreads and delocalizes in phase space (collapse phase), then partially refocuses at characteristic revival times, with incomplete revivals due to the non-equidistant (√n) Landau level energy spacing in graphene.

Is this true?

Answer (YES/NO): YES